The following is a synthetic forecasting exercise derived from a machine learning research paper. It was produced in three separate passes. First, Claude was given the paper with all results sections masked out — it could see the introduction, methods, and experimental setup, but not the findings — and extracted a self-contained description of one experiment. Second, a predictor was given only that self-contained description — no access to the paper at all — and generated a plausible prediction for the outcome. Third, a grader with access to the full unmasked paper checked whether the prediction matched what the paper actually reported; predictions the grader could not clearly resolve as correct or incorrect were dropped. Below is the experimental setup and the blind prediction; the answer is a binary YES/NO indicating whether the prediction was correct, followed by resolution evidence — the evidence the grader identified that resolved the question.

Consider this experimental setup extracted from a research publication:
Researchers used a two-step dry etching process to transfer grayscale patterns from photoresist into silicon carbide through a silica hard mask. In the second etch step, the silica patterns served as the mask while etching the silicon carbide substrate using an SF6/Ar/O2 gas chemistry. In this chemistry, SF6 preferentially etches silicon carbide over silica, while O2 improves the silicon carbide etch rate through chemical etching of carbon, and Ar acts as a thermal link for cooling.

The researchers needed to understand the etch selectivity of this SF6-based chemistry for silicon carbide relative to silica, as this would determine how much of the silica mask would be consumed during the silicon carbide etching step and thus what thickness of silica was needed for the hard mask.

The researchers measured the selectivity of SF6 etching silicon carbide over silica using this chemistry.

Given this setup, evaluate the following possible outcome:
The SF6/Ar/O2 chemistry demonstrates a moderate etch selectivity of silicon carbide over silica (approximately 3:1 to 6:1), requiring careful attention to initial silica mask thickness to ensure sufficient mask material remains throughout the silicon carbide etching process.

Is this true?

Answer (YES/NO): NO